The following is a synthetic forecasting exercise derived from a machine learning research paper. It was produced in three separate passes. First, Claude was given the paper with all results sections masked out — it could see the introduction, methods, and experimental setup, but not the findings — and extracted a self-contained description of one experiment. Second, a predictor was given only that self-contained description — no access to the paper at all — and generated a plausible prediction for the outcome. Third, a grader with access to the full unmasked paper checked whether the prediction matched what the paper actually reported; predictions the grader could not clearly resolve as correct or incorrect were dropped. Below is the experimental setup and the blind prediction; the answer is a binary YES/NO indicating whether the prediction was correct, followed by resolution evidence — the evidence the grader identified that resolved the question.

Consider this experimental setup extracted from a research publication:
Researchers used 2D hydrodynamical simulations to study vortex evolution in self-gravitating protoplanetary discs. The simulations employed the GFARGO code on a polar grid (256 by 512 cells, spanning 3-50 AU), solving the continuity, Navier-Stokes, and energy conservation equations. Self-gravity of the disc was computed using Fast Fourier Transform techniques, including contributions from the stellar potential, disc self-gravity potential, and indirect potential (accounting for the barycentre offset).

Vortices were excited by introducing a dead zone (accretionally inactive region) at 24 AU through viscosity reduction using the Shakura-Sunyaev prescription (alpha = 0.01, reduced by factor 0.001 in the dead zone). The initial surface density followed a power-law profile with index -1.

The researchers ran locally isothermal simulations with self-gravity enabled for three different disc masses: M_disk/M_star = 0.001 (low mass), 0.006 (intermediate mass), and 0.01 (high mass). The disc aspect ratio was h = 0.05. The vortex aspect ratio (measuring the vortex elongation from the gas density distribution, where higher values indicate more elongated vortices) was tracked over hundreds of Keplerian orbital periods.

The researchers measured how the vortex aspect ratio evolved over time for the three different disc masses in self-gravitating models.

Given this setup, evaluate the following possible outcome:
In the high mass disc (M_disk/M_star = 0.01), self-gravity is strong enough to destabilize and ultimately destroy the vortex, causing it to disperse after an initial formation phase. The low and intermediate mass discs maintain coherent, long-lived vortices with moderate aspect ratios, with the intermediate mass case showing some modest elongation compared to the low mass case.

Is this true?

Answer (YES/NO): NO